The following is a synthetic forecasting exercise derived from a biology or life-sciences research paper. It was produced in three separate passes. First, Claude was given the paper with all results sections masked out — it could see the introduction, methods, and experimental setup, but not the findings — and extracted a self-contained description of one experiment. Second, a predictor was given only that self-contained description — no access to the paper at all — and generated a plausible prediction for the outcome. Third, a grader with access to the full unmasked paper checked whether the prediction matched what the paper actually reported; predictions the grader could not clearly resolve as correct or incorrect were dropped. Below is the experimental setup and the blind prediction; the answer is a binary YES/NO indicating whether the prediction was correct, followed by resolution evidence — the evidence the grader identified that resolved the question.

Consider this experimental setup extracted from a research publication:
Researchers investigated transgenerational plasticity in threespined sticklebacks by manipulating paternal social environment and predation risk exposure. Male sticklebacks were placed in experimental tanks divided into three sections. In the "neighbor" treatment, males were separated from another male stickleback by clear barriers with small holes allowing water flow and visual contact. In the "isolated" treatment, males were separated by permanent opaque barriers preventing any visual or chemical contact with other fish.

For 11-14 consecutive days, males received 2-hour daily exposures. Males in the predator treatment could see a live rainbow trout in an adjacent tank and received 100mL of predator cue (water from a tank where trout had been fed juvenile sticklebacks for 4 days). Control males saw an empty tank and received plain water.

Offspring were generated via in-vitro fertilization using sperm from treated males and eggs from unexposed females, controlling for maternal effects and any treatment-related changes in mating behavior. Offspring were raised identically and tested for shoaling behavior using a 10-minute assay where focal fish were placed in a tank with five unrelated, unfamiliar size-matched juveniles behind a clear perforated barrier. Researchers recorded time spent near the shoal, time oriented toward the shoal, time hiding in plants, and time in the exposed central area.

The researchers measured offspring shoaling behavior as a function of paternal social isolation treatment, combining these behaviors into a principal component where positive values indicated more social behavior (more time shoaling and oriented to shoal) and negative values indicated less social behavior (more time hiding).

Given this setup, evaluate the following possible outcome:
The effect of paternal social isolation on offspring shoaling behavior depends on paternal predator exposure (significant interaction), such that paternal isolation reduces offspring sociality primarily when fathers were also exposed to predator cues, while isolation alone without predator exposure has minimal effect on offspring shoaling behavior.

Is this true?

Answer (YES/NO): NO